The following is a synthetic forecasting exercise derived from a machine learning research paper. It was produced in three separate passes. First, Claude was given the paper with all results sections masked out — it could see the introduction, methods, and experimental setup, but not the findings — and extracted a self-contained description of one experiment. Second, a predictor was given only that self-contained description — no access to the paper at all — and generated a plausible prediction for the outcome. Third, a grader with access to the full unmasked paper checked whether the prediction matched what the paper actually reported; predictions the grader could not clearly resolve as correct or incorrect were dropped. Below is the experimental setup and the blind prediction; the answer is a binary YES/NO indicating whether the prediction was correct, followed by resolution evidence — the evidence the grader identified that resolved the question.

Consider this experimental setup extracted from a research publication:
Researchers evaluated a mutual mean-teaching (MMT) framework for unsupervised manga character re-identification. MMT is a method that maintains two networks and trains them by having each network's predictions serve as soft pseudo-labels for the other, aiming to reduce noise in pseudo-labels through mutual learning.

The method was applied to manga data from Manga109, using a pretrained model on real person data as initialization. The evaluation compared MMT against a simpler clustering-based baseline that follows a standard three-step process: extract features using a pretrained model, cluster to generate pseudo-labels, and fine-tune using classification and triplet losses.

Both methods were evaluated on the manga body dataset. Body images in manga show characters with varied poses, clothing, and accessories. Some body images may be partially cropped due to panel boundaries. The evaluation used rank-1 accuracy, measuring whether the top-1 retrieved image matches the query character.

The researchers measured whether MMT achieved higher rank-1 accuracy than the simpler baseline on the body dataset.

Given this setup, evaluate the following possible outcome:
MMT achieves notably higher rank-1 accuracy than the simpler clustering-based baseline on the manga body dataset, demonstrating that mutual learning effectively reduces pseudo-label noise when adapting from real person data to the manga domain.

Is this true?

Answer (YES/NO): NO